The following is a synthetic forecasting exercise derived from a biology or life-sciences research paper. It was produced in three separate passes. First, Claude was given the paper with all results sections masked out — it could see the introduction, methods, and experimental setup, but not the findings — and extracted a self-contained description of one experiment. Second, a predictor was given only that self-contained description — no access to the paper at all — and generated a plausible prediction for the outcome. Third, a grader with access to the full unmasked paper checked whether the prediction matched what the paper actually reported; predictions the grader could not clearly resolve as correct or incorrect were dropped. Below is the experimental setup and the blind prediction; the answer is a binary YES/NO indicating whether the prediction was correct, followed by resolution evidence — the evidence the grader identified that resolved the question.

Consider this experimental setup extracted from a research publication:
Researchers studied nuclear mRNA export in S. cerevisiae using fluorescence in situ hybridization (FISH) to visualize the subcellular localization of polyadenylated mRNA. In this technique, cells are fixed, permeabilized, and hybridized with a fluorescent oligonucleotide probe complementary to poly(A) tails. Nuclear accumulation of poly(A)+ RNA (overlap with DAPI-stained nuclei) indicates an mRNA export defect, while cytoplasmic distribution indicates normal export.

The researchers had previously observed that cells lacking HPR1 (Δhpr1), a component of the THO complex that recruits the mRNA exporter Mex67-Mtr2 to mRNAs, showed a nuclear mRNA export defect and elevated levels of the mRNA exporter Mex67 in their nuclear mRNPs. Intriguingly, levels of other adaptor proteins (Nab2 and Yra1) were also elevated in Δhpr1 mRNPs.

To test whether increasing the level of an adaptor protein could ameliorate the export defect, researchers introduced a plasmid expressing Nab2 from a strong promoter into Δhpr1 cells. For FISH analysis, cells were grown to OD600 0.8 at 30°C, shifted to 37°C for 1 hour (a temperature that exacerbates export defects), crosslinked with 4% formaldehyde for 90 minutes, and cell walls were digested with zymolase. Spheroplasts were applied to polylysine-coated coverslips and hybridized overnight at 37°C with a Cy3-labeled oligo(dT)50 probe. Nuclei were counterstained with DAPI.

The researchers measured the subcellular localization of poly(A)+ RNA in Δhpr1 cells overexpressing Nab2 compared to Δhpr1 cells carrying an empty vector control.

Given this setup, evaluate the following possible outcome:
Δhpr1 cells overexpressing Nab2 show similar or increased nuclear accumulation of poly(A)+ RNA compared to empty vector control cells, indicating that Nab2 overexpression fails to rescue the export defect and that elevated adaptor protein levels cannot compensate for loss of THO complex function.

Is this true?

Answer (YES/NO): NO